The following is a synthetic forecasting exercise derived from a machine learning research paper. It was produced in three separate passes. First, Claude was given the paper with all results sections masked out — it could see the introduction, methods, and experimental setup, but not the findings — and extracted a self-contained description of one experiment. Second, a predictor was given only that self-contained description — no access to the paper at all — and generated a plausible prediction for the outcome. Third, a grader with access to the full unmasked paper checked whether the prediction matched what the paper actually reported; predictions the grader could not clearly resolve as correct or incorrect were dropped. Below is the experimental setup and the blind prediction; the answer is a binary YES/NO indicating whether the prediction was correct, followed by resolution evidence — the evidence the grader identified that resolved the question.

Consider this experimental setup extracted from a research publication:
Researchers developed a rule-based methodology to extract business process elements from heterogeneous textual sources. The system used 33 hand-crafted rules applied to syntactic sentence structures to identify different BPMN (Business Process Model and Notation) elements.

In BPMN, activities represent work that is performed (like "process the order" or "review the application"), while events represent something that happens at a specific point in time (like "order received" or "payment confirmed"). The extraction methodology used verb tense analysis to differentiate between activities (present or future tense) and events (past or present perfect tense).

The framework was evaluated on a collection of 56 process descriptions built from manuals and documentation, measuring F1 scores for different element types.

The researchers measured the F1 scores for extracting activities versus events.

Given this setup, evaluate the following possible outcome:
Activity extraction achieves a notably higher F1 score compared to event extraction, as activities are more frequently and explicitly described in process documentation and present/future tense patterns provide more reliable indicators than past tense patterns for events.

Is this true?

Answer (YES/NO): NO